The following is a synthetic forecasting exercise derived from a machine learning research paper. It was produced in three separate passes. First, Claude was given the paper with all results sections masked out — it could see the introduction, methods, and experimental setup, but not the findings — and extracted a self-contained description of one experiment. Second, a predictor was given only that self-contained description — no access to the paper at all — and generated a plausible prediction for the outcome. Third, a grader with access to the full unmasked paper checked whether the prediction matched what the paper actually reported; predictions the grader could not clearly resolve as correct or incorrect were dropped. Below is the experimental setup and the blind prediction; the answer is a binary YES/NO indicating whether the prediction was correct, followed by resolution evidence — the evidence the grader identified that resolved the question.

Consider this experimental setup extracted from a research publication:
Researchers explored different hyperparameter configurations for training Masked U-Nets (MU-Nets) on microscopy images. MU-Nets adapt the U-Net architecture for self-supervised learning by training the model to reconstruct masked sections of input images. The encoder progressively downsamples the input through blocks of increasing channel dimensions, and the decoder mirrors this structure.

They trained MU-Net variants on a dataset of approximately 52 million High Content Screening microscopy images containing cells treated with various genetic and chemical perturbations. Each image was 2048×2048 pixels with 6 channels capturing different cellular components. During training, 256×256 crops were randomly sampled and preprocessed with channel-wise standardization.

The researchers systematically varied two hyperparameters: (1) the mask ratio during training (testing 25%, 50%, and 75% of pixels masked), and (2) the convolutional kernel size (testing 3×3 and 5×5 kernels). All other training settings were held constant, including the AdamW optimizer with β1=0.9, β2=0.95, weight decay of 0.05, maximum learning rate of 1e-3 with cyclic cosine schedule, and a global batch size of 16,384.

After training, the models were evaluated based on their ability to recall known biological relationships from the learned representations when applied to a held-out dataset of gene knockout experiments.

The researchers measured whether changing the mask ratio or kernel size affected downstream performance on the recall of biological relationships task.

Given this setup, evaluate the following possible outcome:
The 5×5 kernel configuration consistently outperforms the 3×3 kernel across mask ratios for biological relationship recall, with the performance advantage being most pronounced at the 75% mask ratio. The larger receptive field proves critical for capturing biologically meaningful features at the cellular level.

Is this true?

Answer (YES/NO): NO